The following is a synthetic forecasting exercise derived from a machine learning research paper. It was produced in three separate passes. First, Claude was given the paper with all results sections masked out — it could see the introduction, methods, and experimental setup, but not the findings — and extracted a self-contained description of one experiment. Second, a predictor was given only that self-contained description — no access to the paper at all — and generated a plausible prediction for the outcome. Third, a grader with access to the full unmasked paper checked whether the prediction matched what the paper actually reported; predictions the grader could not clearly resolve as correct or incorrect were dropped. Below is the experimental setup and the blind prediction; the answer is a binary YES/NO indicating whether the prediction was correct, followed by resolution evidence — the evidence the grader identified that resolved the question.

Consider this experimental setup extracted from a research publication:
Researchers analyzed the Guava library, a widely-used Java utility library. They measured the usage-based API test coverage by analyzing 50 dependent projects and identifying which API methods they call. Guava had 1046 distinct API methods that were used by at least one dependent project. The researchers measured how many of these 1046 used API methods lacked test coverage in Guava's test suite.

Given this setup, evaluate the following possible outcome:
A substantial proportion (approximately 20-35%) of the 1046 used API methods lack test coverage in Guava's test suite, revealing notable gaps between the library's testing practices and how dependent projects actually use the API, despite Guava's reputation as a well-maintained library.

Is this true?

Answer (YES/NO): YES